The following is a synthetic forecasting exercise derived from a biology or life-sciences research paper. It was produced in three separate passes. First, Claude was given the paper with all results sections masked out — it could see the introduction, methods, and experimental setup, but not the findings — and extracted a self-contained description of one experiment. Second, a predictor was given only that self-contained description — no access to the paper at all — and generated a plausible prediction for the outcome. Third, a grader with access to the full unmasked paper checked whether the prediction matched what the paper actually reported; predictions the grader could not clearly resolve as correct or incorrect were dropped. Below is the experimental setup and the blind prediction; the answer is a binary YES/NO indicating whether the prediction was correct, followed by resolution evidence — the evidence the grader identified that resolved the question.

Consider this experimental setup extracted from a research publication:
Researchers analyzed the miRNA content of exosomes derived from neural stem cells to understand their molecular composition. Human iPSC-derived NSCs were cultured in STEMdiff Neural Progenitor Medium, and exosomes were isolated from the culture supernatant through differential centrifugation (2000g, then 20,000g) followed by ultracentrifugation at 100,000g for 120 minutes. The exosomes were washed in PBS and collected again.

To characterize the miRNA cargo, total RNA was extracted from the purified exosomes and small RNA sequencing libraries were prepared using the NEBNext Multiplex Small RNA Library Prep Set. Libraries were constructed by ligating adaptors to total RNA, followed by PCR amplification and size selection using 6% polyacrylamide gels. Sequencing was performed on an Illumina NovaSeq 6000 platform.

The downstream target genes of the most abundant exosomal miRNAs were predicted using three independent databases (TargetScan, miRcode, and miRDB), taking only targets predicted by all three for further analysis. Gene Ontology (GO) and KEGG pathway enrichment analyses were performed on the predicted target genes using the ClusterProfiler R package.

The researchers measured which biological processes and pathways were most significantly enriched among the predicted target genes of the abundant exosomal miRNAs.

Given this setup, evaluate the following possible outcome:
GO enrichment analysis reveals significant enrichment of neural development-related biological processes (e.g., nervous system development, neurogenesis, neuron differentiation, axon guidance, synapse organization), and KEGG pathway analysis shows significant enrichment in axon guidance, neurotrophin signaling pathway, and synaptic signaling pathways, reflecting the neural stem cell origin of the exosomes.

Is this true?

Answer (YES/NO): NO